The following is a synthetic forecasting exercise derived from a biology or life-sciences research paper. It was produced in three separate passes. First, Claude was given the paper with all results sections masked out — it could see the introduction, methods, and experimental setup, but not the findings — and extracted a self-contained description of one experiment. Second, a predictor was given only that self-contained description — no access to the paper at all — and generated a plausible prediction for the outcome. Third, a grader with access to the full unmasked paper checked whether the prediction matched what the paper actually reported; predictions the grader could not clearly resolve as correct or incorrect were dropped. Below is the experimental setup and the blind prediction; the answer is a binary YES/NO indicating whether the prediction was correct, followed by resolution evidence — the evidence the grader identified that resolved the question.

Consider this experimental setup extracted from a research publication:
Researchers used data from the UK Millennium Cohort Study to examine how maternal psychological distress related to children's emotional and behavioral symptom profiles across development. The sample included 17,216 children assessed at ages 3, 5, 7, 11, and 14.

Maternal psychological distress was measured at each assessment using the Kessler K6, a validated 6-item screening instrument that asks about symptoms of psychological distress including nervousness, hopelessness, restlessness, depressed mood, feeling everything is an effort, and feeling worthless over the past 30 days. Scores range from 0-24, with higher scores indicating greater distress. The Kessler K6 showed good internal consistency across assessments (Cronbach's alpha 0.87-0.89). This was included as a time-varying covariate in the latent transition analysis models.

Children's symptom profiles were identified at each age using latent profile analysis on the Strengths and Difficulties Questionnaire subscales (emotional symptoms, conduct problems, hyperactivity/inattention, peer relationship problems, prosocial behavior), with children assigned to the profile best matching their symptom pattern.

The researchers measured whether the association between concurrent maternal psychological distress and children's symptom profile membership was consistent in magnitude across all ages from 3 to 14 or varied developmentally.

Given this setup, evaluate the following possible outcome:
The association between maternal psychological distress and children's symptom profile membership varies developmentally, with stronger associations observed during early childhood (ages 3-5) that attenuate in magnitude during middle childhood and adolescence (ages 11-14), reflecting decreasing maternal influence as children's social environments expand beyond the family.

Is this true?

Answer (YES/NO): NO